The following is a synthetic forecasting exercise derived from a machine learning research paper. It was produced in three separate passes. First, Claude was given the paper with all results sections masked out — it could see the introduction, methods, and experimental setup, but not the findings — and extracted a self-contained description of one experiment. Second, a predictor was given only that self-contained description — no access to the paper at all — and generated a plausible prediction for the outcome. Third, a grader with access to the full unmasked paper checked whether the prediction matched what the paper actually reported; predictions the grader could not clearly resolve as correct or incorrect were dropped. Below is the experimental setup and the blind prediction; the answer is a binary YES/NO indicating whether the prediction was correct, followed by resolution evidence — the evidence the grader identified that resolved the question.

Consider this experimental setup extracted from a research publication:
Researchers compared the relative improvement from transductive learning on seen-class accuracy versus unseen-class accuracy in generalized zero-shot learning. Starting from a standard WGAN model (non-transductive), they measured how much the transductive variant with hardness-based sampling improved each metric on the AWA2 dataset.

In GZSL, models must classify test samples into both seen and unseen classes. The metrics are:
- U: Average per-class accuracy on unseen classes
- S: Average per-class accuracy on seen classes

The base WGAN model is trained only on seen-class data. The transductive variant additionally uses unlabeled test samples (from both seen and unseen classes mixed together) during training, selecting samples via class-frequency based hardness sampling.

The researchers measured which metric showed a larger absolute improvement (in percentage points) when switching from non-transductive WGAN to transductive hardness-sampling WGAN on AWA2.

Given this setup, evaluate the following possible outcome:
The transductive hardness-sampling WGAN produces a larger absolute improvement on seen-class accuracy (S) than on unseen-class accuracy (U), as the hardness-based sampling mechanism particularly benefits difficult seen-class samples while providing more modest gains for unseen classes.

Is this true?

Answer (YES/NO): NO